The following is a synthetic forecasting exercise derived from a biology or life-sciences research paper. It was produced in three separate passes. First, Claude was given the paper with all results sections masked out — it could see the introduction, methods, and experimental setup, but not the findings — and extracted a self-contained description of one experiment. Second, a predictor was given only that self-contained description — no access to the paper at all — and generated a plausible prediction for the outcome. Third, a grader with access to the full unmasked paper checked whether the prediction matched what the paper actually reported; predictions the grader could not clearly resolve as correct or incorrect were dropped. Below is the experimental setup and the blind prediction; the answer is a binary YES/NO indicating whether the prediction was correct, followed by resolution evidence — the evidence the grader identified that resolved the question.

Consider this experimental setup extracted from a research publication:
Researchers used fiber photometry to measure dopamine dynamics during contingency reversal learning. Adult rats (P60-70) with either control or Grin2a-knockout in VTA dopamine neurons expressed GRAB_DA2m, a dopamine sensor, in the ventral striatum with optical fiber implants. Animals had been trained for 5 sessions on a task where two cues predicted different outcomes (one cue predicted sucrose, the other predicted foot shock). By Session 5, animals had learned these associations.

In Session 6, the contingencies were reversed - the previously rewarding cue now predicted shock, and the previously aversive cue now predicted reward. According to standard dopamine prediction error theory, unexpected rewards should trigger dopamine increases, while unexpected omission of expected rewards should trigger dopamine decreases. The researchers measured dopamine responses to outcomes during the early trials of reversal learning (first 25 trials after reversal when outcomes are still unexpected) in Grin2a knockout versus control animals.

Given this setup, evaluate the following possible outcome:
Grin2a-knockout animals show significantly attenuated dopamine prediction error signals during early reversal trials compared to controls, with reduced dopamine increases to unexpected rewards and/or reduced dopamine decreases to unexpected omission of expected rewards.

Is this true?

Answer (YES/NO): YES